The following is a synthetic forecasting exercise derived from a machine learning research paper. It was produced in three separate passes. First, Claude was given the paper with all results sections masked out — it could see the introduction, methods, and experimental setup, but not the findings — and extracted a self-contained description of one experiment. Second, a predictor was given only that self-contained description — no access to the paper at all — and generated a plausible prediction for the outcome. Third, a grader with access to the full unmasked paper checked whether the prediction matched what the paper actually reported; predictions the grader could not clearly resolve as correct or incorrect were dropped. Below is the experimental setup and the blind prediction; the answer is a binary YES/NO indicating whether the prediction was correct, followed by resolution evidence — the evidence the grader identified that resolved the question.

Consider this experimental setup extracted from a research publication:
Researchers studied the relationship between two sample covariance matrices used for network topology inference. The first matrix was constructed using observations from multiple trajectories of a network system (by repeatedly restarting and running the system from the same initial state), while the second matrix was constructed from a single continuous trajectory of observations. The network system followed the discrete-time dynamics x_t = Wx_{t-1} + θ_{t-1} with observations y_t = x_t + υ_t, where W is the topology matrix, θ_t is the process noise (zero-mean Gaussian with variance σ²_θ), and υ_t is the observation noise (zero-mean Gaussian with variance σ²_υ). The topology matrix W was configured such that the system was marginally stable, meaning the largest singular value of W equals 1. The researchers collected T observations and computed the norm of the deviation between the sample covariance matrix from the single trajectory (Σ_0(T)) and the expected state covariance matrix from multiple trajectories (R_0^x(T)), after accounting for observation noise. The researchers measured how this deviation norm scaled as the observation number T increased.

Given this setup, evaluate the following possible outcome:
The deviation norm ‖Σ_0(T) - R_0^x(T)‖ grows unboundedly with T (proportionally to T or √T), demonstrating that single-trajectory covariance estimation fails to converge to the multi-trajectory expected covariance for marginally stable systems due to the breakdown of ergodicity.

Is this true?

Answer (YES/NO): YES